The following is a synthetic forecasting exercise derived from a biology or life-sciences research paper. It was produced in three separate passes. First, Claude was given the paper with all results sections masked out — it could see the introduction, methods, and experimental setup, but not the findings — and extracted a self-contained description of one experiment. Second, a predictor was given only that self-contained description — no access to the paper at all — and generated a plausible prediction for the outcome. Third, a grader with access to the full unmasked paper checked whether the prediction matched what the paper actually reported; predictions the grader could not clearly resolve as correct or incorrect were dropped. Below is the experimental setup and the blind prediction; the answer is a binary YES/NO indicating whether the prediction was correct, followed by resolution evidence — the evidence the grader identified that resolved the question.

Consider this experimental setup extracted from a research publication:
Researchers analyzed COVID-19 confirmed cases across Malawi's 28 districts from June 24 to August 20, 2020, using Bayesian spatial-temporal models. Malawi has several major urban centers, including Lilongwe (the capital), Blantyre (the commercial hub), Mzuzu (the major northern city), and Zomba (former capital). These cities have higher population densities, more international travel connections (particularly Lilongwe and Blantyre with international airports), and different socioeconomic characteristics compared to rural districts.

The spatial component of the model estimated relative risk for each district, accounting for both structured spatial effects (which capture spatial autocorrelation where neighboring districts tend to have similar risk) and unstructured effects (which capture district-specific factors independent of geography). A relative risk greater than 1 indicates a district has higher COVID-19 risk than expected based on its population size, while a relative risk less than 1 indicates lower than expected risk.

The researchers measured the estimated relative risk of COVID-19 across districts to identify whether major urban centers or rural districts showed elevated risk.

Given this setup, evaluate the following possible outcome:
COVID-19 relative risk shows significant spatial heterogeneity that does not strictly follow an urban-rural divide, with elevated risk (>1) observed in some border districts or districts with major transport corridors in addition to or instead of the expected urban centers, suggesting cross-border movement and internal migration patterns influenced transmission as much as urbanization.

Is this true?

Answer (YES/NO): NO